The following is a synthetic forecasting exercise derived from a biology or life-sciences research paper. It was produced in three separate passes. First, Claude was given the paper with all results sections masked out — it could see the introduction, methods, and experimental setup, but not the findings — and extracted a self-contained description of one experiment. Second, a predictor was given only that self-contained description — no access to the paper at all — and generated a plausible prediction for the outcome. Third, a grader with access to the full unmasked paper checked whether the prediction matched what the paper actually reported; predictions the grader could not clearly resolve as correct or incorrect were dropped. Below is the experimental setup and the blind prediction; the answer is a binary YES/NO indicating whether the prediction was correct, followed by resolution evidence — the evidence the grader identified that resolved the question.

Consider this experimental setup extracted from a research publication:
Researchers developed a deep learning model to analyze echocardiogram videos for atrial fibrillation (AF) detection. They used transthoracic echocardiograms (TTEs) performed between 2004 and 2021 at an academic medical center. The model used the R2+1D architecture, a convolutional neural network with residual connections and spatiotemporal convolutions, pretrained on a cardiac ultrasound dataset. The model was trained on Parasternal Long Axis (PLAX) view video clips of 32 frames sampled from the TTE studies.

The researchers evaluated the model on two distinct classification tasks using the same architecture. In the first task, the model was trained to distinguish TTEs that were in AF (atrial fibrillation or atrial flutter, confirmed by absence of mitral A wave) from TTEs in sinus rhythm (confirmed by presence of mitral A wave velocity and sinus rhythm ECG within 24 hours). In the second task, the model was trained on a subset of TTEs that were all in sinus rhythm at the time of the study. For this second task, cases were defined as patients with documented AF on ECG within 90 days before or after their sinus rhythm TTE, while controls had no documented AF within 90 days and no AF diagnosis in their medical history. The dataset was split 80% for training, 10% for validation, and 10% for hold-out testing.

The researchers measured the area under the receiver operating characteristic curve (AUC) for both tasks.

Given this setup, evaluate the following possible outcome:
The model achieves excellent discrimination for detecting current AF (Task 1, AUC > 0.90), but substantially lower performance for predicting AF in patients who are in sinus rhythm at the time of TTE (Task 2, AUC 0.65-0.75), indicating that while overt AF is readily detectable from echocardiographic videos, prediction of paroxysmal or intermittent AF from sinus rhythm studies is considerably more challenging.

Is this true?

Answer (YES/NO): YES